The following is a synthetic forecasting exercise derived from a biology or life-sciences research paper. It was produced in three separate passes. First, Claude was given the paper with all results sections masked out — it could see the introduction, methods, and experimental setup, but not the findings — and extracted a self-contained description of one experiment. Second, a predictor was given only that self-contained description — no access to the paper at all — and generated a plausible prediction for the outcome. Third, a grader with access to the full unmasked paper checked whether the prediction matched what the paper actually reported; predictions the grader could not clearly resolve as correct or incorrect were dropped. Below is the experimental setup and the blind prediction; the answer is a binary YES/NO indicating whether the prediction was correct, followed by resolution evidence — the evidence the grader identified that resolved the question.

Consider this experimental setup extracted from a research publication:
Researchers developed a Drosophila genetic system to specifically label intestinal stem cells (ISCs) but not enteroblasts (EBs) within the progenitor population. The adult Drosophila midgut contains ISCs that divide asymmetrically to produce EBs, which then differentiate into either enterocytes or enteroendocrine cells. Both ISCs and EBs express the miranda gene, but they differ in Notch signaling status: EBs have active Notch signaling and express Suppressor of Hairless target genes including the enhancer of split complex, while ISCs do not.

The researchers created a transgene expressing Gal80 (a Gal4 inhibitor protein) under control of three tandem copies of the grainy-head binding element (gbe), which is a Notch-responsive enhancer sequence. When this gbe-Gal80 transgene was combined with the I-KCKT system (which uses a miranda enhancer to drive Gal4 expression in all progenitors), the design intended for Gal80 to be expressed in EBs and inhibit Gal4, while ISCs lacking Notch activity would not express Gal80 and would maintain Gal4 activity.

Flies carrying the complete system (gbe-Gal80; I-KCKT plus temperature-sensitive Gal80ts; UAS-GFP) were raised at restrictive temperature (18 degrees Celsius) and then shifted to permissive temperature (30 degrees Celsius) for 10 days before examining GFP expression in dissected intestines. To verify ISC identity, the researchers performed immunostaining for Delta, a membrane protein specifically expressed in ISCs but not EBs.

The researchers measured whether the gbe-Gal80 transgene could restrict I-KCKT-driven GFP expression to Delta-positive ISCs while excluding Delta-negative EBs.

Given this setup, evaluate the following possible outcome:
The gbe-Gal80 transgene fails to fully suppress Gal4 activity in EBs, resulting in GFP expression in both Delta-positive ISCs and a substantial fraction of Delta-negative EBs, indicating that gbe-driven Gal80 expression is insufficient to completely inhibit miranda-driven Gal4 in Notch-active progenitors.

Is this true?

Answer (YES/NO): NO